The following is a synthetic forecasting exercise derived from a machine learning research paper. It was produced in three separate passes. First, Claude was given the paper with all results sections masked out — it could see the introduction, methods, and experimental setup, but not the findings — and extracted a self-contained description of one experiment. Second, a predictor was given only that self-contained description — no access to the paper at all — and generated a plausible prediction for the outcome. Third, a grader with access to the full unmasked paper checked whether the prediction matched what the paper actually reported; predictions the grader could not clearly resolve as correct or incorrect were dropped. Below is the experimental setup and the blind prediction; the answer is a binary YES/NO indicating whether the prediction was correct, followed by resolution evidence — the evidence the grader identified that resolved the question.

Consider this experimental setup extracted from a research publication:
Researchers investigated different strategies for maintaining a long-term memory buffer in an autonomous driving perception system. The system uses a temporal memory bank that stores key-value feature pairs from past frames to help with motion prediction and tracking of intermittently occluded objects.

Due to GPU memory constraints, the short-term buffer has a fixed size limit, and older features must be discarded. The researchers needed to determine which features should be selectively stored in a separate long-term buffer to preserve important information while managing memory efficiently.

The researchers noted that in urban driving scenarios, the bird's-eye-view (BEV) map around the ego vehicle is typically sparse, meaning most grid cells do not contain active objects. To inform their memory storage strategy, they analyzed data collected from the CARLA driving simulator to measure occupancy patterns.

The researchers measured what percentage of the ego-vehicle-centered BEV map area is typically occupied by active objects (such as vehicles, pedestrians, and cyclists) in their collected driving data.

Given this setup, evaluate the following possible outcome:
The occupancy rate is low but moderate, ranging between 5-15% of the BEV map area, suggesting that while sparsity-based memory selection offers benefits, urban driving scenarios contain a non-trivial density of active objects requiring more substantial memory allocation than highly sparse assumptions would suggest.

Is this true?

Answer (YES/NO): YES